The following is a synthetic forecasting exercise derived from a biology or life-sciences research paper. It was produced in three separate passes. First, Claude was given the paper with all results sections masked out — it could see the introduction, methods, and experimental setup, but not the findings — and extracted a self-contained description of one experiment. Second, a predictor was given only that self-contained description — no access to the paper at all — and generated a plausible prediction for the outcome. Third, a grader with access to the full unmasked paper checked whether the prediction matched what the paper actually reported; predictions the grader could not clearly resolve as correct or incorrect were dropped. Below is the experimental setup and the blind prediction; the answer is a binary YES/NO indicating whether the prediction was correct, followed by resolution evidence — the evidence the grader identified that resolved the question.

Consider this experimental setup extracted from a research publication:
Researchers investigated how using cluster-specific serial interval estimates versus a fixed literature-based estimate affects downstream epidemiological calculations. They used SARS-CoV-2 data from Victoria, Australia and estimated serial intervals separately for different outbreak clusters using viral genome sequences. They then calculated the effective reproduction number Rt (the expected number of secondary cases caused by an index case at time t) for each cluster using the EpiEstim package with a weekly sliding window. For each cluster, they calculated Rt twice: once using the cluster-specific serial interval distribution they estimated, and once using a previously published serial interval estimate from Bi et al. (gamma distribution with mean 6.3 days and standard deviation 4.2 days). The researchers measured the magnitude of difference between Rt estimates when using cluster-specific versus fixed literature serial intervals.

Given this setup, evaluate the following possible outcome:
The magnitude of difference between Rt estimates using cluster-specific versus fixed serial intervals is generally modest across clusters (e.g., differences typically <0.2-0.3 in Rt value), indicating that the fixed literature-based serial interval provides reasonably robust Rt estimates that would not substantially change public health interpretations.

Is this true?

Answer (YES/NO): NO